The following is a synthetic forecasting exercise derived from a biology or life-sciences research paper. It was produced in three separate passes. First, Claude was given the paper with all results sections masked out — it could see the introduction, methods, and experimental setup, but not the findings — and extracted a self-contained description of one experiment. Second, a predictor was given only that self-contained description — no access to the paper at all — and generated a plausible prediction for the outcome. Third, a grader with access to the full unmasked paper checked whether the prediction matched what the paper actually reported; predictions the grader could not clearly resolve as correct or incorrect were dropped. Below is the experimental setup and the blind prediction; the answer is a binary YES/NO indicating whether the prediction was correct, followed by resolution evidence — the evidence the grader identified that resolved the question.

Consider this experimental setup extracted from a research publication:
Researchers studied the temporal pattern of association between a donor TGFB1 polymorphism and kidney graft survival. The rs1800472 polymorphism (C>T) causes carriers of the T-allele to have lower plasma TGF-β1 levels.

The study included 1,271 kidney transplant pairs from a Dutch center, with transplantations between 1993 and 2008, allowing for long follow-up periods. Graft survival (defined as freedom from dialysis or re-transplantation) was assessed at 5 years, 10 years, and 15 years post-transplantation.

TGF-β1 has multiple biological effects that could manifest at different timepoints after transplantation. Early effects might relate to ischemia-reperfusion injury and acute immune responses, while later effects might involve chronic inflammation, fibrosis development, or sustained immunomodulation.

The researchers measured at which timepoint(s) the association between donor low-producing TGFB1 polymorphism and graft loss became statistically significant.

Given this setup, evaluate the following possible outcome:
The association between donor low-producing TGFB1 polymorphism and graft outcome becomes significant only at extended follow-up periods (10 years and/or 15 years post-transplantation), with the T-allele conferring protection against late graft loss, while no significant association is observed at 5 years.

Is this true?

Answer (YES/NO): NO